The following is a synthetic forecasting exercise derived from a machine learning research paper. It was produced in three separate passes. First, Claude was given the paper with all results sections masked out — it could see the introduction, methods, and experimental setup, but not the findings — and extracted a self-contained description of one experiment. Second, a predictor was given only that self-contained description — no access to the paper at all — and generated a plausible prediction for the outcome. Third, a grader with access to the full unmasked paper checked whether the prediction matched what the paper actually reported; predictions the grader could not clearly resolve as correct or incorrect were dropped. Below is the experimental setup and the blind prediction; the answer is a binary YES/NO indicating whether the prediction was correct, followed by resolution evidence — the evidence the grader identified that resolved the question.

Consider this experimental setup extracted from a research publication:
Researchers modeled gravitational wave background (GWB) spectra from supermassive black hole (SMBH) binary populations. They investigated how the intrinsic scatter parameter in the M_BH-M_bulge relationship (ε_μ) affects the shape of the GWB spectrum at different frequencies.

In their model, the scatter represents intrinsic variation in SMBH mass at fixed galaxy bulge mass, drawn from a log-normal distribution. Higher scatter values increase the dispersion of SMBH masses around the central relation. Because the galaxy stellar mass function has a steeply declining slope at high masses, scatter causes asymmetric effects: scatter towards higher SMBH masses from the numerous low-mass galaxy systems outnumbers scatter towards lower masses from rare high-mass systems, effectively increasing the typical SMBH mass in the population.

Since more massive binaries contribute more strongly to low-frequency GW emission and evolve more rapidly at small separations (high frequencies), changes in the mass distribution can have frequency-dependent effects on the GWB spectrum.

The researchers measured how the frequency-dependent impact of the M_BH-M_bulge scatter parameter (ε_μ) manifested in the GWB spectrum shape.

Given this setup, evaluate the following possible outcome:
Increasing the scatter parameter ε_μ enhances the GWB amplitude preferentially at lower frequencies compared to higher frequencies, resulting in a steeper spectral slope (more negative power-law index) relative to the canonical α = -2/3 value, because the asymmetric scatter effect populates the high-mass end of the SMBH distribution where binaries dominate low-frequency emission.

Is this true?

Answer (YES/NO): YES